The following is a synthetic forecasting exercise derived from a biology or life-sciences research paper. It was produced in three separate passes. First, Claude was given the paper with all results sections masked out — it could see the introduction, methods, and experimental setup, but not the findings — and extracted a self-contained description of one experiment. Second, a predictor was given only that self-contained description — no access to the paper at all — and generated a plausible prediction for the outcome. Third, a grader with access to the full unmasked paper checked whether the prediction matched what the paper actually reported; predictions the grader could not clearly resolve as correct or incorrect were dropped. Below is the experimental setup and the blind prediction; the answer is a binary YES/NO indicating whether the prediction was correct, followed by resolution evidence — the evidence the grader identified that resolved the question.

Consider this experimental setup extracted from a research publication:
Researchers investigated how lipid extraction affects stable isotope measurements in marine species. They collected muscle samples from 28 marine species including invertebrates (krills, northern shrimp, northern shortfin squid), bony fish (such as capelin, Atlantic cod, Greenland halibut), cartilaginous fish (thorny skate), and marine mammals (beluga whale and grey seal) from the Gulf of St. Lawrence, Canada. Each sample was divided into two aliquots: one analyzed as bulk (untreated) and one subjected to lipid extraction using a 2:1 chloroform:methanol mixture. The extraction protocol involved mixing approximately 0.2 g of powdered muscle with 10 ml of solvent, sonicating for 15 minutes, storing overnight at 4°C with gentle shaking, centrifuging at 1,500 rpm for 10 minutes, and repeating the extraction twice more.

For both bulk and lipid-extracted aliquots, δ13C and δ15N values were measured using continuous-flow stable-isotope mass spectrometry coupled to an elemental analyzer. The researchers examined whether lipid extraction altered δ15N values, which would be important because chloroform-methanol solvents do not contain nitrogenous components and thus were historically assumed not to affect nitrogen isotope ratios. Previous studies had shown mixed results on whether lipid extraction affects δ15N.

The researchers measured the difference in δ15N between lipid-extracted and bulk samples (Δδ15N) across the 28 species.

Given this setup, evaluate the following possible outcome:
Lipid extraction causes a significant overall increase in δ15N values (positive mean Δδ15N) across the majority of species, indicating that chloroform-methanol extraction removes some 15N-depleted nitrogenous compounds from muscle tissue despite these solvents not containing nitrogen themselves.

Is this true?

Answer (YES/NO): YES